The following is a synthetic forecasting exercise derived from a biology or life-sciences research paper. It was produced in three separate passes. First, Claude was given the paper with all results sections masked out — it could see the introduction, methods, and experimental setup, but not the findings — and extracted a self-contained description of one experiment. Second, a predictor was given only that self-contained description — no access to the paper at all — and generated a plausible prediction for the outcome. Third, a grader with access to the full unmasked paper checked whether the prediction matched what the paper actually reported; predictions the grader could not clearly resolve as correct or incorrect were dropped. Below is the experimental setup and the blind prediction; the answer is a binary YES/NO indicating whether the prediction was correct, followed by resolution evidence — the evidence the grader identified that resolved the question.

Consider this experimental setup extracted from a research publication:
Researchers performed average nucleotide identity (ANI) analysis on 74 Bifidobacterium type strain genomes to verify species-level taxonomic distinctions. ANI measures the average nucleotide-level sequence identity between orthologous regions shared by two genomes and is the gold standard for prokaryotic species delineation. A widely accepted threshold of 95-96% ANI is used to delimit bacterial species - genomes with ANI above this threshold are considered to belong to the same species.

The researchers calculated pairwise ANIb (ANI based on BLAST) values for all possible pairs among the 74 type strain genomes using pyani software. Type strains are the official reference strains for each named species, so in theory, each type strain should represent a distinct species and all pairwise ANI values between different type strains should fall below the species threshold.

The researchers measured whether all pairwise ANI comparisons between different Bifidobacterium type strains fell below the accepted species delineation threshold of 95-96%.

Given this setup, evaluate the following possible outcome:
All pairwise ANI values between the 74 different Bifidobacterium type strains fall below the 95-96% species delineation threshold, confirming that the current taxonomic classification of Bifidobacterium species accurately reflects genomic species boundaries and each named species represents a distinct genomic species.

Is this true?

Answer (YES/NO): YES